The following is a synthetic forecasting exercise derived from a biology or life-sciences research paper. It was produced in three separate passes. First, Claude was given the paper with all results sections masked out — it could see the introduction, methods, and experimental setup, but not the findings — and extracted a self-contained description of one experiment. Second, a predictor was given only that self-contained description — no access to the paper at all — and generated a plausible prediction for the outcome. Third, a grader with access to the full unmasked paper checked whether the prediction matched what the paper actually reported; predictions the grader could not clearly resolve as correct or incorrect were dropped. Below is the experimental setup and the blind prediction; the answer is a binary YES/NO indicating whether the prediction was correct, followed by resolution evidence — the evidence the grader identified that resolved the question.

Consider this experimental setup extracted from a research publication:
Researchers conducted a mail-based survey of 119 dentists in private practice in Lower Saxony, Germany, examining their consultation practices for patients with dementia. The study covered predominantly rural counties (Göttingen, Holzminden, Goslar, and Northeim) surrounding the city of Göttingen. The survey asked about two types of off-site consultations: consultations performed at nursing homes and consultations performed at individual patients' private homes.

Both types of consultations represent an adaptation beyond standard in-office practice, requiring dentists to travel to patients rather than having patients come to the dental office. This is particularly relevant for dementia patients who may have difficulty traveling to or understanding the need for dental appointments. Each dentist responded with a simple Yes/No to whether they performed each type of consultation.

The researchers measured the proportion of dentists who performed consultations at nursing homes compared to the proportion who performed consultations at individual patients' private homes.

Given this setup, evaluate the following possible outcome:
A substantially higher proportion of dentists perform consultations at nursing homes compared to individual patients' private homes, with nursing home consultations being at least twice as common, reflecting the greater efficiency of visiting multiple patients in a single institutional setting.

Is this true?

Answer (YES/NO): NO